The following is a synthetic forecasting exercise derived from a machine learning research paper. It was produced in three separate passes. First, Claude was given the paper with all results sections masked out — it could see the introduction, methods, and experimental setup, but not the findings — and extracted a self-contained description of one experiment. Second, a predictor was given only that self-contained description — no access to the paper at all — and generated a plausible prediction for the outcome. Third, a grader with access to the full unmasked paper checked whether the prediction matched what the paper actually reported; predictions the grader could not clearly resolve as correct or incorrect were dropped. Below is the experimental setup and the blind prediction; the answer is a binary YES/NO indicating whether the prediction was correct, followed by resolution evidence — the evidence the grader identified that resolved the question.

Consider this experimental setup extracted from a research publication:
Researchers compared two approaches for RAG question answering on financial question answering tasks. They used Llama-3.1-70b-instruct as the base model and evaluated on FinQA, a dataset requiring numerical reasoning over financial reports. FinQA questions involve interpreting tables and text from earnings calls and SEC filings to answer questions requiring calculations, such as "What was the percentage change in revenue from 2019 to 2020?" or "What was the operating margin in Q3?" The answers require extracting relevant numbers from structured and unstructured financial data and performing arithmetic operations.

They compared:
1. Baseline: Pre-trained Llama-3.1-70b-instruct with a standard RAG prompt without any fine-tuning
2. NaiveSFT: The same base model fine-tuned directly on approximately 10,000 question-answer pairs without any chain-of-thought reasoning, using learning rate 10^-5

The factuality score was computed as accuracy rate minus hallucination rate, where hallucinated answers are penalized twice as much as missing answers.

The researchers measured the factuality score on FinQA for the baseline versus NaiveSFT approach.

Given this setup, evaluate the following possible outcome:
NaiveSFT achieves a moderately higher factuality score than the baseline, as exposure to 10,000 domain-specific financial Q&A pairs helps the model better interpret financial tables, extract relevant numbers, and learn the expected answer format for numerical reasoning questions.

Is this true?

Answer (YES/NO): NO